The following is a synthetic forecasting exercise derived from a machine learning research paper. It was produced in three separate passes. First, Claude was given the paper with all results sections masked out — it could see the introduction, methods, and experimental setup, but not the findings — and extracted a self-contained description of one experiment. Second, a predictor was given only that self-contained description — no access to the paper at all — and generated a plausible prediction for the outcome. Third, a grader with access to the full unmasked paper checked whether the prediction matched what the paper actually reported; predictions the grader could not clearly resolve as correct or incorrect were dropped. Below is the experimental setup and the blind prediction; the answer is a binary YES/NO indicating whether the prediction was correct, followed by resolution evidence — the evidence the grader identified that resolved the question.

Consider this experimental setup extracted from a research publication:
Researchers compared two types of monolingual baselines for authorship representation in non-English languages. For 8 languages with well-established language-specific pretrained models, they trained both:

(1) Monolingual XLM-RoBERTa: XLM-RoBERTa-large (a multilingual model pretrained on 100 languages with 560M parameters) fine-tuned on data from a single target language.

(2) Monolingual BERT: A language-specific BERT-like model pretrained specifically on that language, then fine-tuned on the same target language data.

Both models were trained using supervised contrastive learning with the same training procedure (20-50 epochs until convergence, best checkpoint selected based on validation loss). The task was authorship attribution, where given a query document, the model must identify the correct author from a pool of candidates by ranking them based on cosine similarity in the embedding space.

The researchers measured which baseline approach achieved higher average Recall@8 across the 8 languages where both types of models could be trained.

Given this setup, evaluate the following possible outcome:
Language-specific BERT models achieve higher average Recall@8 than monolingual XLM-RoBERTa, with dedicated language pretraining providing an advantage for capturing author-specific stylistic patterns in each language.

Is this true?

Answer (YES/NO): YES